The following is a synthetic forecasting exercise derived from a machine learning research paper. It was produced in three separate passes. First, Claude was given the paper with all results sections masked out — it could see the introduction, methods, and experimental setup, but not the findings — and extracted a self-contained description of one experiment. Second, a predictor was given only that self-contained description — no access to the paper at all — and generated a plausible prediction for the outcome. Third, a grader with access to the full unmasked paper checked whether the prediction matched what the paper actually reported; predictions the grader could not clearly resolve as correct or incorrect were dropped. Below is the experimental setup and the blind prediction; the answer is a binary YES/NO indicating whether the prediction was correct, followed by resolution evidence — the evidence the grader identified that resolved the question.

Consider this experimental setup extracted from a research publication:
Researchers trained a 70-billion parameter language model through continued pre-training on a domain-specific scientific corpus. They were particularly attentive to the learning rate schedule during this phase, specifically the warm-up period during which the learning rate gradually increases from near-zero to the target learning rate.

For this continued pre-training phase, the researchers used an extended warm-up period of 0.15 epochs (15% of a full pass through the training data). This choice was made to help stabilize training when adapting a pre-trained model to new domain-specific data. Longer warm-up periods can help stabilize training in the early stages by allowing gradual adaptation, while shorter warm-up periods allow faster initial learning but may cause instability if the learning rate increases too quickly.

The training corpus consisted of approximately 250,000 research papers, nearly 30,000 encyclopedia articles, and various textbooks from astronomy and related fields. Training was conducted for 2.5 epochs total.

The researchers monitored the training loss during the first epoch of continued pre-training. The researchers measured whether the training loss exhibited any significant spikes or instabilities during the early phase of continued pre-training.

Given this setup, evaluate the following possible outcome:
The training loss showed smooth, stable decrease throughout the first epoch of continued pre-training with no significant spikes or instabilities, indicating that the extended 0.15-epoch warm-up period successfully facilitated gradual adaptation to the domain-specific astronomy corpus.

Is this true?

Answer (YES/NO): NO